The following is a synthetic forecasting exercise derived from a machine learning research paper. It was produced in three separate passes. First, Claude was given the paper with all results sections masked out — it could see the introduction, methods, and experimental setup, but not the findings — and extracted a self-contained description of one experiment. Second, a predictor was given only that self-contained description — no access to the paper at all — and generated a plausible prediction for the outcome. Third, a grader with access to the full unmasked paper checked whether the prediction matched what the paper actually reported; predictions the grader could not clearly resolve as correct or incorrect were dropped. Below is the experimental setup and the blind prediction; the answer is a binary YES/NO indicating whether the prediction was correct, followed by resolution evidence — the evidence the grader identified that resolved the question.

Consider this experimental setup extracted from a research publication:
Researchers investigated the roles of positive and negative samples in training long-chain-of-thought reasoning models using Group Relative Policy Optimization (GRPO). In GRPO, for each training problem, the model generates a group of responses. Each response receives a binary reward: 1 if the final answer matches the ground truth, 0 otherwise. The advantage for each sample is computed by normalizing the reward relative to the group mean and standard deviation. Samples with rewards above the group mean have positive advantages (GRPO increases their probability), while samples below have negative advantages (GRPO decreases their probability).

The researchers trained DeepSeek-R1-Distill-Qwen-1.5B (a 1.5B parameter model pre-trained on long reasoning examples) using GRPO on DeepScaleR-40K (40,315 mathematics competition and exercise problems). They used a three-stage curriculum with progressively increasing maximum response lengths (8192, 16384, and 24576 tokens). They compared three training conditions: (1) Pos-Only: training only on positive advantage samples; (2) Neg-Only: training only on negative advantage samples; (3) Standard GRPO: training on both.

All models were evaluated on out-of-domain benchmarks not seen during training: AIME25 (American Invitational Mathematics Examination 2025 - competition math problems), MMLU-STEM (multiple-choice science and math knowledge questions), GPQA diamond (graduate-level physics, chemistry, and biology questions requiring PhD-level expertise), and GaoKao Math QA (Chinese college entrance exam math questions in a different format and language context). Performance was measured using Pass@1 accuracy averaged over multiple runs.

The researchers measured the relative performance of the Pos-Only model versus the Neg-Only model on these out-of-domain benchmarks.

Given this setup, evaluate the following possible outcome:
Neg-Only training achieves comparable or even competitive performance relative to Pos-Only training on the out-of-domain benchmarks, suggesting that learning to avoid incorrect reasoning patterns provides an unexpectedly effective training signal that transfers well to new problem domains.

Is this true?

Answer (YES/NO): YES